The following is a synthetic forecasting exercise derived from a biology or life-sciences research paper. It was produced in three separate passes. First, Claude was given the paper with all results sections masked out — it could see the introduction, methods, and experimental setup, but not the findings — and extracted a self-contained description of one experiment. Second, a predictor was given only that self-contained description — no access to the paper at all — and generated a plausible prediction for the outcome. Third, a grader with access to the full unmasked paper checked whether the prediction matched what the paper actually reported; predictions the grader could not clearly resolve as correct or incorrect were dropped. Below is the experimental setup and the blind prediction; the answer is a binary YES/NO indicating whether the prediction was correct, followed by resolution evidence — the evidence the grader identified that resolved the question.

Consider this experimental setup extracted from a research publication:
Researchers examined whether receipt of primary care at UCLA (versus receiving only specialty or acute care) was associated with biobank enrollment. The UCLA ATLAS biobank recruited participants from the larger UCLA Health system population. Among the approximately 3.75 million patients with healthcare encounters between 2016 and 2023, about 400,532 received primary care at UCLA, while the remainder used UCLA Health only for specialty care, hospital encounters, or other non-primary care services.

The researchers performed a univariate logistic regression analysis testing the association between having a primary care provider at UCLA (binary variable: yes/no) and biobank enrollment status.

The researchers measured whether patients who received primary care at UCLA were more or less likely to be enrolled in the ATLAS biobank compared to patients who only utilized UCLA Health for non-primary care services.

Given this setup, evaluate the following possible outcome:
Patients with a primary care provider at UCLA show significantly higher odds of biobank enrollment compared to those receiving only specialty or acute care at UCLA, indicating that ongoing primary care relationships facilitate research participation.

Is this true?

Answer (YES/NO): YES